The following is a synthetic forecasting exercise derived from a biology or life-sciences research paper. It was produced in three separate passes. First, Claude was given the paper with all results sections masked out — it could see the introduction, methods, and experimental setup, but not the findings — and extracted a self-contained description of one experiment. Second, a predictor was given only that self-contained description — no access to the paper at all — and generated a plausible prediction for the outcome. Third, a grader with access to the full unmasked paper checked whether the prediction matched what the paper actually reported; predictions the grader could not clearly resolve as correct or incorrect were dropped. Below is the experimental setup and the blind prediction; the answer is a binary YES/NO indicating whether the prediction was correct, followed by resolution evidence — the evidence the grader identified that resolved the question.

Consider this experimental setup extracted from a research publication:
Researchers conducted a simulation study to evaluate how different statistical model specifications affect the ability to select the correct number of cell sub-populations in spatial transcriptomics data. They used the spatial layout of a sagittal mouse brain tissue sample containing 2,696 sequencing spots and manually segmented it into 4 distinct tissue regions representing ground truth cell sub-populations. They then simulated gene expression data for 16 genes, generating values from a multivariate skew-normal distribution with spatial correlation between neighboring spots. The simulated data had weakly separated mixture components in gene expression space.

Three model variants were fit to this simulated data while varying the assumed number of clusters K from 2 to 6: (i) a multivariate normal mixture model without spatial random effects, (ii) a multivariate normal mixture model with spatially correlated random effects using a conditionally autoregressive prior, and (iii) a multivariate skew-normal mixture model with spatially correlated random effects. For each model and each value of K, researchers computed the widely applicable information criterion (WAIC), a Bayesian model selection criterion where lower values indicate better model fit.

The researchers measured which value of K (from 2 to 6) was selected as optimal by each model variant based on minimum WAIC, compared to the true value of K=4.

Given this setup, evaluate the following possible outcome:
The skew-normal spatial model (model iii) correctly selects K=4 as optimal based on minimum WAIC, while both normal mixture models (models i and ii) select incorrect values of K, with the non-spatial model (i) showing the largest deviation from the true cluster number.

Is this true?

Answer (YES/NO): NO